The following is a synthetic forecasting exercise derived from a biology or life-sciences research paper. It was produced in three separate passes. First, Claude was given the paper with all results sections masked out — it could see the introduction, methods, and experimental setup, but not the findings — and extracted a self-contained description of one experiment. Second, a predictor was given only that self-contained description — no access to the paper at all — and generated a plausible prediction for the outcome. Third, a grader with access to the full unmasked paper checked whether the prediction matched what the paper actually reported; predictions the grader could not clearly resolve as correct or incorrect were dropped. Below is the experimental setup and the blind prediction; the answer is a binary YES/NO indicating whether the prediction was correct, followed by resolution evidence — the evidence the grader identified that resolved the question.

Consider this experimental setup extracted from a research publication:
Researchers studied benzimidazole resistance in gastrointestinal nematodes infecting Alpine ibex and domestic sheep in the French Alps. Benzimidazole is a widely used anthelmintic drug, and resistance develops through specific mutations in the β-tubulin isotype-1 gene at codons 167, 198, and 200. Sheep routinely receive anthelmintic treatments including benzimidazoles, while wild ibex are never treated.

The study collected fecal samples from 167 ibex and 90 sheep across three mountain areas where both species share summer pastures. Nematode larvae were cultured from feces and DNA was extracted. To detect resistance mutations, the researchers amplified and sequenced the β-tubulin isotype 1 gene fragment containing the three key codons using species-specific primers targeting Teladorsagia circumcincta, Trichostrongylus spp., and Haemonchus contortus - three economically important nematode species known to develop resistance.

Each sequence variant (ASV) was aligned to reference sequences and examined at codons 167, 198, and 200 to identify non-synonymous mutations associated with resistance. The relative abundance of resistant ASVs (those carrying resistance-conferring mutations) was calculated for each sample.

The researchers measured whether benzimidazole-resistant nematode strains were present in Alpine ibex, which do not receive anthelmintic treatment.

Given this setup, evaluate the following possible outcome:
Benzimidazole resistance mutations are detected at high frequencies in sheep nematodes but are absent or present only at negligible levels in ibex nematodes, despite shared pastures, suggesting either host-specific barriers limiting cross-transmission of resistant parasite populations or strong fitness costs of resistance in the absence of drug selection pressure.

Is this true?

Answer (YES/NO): NO